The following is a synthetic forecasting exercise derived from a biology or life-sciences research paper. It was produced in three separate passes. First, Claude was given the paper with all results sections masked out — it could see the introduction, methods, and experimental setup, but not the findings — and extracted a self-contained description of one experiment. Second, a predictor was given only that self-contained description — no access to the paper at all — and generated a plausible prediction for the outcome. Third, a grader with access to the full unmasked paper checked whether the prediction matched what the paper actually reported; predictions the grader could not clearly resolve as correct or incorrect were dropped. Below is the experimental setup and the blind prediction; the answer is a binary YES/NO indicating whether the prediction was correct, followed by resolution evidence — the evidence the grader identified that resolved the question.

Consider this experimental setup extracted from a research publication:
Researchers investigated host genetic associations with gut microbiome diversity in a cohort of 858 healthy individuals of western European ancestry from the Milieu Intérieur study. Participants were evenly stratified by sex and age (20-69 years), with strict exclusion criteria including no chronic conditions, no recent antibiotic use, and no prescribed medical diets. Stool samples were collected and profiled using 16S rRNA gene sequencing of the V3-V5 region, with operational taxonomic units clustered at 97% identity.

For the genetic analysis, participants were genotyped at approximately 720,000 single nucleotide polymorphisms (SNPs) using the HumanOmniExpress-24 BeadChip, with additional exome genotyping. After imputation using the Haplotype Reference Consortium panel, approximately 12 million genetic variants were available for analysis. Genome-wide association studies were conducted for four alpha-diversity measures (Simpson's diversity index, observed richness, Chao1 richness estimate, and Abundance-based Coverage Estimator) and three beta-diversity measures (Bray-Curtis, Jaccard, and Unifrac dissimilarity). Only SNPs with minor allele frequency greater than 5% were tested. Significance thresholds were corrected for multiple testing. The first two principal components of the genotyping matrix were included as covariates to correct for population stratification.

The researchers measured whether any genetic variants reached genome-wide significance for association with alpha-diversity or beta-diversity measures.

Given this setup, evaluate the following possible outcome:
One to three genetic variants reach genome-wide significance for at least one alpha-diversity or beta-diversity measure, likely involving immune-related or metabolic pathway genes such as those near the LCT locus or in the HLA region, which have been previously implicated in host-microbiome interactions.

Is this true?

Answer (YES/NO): NO